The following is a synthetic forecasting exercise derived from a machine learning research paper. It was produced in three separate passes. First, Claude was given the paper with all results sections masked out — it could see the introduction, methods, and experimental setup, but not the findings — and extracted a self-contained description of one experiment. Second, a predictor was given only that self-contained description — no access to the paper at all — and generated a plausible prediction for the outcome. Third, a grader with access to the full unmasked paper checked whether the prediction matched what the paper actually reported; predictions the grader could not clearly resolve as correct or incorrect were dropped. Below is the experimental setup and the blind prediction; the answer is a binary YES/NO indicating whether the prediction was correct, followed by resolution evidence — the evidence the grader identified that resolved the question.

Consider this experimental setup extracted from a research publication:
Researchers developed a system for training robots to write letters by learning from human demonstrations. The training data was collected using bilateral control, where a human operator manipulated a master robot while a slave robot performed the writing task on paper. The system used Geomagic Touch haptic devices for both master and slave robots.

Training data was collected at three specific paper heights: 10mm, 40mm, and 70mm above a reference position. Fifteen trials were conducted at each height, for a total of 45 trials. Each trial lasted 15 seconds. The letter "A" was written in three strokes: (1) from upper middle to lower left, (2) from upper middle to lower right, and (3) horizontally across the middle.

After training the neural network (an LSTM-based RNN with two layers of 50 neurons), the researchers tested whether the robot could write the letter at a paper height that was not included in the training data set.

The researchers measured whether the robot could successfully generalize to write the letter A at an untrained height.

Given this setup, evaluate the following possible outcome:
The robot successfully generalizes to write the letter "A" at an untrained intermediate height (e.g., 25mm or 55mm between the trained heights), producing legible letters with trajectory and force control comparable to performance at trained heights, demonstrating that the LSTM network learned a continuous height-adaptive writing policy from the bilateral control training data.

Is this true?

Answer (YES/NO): YES